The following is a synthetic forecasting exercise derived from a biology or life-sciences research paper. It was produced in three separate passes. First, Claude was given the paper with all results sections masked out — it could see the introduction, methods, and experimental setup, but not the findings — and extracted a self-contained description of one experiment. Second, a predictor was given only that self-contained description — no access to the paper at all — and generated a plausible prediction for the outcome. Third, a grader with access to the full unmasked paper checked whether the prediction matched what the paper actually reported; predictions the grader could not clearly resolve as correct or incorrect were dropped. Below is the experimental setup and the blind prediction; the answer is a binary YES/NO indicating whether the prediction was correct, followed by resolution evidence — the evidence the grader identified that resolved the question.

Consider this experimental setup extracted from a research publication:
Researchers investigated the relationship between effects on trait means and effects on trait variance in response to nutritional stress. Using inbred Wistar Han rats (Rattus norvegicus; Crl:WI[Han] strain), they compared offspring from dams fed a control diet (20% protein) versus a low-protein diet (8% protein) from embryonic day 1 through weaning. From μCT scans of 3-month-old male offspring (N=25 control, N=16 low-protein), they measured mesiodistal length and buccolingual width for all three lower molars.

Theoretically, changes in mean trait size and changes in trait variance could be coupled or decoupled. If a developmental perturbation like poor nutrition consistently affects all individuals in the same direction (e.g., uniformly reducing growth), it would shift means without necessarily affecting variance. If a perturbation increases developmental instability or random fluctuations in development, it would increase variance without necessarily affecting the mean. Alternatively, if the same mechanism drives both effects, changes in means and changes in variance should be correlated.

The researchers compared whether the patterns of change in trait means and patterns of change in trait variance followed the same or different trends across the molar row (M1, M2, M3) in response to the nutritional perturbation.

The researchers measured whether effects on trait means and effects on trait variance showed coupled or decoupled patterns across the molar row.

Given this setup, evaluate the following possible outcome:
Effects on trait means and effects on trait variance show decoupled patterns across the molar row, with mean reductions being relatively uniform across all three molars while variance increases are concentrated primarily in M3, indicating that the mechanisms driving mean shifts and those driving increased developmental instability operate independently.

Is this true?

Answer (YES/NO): NO